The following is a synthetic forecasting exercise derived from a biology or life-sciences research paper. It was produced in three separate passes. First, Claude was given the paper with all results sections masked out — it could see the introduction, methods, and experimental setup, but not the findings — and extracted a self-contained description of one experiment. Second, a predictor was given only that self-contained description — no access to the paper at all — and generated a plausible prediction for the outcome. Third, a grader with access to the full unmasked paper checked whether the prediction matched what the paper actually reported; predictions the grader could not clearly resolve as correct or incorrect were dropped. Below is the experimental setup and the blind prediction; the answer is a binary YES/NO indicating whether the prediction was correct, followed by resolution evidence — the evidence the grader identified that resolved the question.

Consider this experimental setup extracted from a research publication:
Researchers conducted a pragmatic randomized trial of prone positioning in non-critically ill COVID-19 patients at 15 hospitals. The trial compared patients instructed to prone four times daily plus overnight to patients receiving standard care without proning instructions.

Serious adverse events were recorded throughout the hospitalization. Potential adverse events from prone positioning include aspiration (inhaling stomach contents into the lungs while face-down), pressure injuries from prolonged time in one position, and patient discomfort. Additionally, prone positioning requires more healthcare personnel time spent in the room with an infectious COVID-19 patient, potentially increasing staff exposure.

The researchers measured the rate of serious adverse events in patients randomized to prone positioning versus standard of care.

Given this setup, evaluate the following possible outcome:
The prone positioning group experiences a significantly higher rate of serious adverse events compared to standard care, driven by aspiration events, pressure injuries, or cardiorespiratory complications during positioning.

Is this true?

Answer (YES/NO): NO